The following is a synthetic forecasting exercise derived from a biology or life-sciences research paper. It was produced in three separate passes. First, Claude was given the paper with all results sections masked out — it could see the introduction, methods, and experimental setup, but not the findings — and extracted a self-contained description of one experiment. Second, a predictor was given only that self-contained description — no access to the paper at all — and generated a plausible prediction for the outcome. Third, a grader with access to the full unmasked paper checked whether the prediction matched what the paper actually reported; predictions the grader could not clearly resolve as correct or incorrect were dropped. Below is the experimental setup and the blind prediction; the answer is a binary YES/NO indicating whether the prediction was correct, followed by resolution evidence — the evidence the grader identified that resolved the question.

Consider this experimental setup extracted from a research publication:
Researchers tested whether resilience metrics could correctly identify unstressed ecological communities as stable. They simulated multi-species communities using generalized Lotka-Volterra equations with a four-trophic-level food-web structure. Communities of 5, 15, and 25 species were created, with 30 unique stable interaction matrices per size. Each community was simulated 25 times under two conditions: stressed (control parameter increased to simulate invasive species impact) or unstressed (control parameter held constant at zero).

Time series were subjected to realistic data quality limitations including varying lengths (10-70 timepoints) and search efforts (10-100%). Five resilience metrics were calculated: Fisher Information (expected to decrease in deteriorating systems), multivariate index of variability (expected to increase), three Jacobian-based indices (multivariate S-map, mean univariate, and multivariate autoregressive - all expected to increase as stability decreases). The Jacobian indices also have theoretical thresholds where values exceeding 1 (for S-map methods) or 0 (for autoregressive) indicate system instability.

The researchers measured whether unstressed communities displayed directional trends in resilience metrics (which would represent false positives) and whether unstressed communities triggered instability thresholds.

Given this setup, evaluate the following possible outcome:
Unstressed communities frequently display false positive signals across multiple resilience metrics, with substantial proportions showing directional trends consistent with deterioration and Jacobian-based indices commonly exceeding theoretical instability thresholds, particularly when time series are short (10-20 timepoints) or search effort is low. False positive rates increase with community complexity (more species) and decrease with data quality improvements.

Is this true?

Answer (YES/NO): NO